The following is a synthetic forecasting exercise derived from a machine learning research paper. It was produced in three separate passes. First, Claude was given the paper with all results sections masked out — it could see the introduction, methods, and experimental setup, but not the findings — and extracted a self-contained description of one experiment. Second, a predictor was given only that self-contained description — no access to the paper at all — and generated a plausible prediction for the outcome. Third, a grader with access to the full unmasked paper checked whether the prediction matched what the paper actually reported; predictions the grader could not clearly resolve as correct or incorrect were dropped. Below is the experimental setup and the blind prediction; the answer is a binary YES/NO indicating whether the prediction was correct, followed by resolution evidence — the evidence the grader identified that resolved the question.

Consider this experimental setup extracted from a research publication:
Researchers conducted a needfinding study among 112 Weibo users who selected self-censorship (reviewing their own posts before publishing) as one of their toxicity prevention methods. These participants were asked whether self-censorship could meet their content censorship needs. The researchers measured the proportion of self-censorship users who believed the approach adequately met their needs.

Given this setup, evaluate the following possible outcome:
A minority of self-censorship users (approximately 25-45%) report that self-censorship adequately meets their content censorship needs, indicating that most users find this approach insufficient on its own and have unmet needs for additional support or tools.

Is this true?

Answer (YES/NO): NO